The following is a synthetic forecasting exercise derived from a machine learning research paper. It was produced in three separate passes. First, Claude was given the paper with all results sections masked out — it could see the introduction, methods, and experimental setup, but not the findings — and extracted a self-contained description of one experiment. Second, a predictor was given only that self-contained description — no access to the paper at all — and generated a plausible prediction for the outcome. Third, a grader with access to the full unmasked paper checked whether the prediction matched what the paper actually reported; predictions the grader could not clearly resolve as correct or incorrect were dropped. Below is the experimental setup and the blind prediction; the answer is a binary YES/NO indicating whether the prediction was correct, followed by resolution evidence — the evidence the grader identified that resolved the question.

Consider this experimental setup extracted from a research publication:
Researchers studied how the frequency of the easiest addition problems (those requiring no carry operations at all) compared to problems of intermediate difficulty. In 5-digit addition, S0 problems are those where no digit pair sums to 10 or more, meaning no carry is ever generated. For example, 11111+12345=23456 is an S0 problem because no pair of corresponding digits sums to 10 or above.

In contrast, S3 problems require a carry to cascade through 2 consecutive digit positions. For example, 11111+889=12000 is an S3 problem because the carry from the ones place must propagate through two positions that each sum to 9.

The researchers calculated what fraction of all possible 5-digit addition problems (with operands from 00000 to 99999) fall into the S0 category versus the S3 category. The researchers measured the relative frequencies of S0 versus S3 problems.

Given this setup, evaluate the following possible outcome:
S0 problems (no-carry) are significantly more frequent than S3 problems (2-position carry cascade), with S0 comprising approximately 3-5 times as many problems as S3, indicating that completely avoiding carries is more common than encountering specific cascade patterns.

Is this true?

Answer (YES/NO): NO